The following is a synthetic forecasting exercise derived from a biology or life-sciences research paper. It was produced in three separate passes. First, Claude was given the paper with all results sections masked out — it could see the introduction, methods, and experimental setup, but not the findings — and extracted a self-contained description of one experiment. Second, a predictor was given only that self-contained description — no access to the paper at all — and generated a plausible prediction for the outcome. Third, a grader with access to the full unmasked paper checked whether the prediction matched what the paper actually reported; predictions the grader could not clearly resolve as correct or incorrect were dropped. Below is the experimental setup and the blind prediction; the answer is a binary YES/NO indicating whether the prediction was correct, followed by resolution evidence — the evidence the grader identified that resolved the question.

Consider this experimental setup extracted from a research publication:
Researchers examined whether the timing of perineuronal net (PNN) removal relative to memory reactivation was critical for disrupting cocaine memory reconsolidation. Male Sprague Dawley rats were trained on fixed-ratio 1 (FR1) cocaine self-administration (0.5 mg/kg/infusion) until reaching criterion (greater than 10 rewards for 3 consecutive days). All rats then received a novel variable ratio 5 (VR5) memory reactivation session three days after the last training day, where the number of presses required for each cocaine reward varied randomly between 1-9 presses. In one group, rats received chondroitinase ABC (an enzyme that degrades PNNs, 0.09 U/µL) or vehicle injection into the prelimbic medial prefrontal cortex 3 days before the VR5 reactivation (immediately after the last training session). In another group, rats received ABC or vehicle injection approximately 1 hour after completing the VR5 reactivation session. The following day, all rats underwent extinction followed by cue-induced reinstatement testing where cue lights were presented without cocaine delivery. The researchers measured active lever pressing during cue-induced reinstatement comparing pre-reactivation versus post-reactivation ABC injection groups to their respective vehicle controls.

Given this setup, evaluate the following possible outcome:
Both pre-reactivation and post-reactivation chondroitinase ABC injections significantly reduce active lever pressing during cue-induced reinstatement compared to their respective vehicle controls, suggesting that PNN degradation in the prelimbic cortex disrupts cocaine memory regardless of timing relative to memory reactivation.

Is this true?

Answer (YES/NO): NO